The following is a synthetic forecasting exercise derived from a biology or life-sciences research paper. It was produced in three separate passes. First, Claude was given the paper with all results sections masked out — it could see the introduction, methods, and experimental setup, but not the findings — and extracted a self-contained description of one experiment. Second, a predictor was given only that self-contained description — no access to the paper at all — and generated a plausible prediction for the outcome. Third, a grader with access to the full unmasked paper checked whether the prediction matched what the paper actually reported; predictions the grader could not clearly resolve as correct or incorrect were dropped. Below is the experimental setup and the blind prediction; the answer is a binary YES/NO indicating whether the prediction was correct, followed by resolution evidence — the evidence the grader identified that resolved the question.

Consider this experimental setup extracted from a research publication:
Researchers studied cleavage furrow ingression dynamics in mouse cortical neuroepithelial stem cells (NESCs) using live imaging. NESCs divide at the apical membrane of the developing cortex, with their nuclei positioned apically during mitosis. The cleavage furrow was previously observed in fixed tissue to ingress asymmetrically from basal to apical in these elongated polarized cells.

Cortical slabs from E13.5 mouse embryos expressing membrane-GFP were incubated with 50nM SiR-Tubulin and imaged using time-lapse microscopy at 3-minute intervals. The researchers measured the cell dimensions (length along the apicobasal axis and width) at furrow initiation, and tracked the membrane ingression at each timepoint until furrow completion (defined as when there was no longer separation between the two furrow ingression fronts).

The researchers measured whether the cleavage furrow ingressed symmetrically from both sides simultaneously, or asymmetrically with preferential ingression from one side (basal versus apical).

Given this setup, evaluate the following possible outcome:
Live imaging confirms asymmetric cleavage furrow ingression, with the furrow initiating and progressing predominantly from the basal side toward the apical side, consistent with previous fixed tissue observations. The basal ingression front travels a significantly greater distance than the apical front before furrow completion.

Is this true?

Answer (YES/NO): YES